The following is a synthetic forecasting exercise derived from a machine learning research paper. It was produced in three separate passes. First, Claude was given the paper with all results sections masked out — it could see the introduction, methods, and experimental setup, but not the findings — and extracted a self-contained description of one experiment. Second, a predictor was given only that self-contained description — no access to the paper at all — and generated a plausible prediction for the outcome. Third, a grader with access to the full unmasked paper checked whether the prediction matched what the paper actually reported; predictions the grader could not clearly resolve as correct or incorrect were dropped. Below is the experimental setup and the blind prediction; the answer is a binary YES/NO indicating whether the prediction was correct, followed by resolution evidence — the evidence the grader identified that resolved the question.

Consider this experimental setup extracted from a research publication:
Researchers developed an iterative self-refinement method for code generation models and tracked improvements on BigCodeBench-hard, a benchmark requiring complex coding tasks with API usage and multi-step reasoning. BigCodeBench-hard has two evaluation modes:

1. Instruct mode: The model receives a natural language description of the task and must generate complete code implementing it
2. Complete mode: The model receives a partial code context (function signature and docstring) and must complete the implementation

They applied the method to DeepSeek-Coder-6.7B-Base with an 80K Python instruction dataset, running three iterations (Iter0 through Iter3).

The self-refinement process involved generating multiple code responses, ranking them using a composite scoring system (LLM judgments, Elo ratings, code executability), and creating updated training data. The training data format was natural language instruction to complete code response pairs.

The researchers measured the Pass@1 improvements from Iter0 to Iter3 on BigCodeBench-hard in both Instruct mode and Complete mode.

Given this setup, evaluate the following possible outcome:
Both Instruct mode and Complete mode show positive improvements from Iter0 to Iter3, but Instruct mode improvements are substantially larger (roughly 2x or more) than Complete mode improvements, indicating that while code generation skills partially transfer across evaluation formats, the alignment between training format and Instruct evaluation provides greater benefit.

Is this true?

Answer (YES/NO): NO